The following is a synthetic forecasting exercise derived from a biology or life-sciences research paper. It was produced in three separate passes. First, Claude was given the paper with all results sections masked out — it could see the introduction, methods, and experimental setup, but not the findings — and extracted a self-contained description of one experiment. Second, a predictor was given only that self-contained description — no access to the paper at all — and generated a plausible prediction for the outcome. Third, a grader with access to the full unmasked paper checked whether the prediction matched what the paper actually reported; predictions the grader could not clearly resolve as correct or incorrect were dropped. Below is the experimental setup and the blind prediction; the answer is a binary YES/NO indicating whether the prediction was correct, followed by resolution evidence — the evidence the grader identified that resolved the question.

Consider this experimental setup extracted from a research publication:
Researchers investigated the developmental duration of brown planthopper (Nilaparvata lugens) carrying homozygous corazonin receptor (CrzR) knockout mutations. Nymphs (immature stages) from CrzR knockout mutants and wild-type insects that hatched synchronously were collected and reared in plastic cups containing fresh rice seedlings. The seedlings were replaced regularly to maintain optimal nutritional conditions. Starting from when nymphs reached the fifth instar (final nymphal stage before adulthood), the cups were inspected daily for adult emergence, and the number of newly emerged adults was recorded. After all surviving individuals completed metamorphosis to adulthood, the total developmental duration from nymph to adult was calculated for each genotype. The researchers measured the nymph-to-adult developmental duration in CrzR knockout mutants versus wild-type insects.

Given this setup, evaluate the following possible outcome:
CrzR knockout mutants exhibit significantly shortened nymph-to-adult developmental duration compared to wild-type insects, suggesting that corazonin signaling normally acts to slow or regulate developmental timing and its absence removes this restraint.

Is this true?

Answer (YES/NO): NO